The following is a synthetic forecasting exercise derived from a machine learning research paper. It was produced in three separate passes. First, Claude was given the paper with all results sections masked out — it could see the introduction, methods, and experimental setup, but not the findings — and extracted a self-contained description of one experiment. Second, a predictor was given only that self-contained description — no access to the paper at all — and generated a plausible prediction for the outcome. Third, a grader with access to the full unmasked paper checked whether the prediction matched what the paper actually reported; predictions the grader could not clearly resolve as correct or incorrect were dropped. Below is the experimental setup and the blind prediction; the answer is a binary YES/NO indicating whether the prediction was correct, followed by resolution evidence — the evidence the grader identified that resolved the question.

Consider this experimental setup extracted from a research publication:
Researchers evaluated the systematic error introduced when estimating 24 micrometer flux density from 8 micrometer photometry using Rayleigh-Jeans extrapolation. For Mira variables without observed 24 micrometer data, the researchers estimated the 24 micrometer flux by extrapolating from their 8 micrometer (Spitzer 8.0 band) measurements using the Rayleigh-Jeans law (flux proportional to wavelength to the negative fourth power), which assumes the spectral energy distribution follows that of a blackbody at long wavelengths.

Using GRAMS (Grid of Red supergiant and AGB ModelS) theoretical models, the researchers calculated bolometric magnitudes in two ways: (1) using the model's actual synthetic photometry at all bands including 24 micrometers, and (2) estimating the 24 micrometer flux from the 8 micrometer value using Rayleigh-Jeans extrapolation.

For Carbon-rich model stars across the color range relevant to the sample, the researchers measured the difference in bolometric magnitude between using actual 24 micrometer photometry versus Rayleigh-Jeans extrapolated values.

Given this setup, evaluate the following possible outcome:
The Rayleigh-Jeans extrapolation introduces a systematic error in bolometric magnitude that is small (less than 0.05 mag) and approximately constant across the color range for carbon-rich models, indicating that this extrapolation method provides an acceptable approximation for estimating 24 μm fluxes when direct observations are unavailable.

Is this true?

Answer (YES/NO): YES